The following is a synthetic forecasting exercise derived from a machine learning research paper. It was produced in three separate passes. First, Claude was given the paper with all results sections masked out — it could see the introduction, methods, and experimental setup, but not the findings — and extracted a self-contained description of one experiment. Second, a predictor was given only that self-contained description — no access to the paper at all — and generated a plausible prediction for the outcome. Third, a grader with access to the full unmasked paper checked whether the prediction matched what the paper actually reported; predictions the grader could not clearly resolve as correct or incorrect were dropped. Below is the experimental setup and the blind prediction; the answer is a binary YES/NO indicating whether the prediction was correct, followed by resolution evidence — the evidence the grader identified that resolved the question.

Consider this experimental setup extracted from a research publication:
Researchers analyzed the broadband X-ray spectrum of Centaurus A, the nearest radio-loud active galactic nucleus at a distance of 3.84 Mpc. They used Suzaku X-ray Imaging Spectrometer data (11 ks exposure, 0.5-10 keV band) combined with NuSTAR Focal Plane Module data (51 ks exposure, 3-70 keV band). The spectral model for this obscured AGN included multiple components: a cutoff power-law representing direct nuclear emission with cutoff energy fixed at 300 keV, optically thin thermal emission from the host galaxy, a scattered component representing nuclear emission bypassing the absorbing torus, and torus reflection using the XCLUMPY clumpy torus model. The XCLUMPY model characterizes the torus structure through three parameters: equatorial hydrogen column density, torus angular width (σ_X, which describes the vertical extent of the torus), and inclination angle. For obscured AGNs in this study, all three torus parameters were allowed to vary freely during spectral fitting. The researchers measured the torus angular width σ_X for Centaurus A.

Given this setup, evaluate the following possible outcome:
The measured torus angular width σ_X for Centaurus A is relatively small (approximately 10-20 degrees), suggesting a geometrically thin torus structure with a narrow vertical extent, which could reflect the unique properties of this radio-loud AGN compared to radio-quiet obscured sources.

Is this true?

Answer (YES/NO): NO